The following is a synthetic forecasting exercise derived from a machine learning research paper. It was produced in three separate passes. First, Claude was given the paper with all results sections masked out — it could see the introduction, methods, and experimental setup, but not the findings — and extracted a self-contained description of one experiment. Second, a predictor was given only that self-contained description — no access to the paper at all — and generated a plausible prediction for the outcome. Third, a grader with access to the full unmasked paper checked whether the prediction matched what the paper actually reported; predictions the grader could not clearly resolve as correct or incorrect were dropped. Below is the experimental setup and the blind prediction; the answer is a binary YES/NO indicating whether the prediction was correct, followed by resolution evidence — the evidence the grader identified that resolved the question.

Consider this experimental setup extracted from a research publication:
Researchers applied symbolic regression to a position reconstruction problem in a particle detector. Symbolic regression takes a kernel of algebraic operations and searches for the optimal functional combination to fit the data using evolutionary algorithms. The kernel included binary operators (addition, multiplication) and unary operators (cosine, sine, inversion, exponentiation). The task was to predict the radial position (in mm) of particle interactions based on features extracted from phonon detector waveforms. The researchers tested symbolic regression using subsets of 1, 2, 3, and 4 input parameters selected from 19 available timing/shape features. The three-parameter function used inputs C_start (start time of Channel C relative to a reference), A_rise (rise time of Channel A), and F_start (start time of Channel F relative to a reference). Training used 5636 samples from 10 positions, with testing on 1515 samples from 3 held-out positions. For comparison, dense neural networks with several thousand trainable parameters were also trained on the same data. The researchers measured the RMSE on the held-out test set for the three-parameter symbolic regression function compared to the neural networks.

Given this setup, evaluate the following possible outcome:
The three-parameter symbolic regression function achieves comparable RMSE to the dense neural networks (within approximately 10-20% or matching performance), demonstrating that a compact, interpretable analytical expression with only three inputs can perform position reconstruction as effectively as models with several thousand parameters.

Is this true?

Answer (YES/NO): YES